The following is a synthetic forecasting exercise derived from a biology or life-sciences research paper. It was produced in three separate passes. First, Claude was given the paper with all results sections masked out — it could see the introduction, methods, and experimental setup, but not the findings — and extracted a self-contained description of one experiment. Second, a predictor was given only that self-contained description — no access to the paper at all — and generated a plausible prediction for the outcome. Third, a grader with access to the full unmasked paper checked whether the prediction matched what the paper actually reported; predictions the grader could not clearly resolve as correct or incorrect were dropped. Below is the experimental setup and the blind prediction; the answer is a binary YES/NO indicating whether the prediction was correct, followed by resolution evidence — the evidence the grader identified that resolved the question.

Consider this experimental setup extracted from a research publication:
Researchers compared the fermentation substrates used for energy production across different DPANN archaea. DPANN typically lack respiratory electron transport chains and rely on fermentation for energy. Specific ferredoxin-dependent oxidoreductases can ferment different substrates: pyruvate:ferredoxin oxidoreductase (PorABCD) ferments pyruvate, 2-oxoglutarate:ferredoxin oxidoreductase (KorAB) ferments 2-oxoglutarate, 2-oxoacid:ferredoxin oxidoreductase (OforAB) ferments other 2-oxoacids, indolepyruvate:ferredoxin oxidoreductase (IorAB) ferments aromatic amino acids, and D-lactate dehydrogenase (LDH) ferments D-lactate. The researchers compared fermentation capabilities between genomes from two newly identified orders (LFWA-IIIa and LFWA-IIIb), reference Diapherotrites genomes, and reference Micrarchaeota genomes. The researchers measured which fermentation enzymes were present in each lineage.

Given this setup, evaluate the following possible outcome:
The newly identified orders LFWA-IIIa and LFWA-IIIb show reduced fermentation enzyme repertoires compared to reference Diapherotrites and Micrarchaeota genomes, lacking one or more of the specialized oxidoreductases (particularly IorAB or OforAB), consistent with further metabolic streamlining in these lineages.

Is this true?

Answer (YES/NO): NO